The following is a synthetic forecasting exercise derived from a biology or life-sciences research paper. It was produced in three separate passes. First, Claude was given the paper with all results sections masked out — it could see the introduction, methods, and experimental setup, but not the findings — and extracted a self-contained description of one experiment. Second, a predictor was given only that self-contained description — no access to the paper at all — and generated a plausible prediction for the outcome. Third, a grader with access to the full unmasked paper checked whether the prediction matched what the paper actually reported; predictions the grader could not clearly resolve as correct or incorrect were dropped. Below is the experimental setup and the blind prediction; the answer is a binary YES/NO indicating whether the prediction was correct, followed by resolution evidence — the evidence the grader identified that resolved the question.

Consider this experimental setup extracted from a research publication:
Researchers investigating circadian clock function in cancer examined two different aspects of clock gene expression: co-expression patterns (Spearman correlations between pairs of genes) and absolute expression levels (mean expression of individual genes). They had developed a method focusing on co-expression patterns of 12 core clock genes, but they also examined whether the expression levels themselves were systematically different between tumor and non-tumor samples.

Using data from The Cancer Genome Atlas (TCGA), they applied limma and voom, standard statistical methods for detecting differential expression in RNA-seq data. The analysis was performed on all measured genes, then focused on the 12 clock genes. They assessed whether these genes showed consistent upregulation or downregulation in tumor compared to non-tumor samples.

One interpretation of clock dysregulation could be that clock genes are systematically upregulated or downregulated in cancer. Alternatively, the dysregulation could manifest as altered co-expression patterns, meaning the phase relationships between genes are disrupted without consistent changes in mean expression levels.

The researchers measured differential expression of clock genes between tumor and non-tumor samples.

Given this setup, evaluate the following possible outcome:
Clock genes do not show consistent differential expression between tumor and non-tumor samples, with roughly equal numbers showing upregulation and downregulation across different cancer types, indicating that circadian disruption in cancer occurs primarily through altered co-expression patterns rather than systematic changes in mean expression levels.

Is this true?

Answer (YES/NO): YES